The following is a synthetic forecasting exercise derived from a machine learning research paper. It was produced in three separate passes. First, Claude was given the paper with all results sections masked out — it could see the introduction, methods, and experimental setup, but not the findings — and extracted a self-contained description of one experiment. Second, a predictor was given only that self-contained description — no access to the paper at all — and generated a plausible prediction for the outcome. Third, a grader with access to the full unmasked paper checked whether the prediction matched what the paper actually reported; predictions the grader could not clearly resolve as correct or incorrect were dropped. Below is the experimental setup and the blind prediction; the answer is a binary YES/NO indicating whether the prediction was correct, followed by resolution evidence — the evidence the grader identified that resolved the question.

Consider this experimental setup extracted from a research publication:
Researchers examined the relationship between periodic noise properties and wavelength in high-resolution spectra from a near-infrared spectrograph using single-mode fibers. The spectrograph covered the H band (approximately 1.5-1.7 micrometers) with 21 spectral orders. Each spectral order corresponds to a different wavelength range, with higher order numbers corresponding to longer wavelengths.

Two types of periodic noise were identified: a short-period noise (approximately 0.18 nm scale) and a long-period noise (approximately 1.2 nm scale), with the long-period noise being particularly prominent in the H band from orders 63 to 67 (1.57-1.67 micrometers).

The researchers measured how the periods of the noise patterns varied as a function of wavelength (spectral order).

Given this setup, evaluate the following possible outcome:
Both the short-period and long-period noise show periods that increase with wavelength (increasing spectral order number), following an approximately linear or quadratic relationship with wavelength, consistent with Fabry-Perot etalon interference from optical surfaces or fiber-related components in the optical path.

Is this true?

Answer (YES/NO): YES